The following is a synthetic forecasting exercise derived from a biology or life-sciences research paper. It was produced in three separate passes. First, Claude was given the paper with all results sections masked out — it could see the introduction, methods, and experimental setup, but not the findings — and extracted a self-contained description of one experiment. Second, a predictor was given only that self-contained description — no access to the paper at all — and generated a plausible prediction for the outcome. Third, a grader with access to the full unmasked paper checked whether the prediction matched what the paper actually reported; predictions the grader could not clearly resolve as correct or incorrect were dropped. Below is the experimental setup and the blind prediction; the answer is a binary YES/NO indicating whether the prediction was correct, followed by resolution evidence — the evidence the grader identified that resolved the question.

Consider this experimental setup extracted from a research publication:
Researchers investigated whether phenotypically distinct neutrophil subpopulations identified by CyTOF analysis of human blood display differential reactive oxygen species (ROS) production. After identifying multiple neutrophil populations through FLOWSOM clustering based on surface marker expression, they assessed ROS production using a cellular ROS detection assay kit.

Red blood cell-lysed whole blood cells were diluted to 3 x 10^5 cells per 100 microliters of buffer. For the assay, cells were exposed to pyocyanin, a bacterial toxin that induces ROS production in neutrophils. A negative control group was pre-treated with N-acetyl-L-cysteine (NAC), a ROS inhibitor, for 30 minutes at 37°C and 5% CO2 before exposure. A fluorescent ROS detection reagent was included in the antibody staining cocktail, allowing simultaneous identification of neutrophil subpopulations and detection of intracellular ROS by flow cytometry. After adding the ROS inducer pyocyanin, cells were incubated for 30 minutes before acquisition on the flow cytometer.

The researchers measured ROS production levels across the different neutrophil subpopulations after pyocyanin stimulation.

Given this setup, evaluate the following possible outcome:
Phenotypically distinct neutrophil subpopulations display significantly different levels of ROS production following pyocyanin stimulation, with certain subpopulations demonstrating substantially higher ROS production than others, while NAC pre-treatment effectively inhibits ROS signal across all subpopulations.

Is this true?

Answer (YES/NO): NO